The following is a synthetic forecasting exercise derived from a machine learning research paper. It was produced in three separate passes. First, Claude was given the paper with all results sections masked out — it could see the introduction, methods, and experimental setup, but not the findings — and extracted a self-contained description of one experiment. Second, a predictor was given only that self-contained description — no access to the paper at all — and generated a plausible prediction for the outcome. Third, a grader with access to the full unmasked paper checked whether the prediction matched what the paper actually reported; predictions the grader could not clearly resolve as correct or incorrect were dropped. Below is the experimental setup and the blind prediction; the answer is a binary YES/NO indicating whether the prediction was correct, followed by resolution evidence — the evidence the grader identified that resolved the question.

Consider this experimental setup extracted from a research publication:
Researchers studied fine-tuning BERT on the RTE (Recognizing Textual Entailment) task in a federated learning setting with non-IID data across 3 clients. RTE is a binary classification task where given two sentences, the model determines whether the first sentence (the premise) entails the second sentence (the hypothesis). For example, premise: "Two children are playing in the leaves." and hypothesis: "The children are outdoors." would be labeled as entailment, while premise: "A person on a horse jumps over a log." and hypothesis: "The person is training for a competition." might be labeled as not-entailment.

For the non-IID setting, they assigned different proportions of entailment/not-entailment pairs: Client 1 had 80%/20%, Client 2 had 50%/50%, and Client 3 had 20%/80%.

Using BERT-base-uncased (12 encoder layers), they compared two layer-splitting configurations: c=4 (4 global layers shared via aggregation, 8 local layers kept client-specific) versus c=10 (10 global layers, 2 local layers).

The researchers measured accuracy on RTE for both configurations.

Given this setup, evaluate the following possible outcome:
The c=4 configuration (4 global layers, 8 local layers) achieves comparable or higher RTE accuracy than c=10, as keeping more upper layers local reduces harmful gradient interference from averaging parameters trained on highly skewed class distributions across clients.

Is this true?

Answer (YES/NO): NO